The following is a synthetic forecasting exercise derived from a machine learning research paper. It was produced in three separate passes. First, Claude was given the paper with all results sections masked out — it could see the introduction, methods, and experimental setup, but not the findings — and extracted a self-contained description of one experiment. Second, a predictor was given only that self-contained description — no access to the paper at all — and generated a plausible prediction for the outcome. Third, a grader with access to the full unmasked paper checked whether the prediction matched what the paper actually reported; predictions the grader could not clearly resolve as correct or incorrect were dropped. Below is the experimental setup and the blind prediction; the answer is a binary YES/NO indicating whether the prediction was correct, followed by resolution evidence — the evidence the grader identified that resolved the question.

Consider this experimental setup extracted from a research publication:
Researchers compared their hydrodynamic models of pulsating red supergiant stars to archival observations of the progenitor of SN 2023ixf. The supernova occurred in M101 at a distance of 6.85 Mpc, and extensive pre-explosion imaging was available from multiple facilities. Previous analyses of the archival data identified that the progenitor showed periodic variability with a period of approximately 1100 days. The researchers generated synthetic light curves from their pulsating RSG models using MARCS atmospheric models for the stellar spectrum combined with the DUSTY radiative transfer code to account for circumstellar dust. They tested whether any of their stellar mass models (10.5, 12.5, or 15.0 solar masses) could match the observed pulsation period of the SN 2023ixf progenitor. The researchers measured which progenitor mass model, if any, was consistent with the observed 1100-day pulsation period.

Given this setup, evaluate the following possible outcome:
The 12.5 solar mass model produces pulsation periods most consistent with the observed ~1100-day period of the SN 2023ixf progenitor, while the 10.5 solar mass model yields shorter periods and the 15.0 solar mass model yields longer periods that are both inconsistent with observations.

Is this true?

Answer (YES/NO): NO